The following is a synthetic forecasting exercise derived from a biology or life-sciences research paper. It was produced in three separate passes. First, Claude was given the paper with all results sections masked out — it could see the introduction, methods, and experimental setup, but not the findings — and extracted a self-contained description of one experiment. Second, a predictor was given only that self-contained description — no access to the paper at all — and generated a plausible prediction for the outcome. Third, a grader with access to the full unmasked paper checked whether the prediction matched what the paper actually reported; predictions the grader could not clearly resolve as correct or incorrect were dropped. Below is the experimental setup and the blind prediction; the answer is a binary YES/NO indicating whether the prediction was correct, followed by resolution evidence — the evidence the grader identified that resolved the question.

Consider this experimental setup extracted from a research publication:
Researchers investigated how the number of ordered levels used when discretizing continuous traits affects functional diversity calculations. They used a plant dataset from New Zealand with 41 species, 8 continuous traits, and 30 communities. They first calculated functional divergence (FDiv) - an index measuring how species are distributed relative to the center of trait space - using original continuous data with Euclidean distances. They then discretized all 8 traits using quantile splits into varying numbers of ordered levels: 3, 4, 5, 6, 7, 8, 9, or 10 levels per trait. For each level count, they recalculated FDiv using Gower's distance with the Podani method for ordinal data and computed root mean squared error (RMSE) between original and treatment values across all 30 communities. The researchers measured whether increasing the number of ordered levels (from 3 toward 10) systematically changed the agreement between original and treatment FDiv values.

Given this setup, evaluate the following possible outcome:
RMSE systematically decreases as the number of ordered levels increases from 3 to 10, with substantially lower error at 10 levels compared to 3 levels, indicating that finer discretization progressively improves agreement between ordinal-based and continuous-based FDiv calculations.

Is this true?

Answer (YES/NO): NO